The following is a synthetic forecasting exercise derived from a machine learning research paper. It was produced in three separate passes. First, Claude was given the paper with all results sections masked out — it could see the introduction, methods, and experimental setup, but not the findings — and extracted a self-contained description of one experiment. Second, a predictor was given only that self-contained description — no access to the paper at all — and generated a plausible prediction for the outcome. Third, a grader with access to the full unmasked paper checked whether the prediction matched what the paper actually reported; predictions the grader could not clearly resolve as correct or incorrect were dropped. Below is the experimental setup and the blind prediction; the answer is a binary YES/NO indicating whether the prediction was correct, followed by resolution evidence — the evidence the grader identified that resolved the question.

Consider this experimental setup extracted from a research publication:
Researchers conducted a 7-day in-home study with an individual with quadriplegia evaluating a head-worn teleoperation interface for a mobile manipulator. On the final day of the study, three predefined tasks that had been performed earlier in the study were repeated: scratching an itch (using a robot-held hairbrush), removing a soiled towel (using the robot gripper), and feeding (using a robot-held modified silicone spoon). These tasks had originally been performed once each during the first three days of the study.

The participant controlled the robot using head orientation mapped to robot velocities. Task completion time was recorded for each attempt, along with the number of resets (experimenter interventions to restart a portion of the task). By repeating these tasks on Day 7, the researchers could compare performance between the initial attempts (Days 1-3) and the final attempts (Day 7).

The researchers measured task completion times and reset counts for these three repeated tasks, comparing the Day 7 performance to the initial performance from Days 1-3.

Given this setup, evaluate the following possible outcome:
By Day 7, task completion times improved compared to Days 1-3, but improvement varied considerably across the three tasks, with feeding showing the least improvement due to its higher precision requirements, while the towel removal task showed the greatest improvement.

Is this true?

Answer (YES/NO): NO